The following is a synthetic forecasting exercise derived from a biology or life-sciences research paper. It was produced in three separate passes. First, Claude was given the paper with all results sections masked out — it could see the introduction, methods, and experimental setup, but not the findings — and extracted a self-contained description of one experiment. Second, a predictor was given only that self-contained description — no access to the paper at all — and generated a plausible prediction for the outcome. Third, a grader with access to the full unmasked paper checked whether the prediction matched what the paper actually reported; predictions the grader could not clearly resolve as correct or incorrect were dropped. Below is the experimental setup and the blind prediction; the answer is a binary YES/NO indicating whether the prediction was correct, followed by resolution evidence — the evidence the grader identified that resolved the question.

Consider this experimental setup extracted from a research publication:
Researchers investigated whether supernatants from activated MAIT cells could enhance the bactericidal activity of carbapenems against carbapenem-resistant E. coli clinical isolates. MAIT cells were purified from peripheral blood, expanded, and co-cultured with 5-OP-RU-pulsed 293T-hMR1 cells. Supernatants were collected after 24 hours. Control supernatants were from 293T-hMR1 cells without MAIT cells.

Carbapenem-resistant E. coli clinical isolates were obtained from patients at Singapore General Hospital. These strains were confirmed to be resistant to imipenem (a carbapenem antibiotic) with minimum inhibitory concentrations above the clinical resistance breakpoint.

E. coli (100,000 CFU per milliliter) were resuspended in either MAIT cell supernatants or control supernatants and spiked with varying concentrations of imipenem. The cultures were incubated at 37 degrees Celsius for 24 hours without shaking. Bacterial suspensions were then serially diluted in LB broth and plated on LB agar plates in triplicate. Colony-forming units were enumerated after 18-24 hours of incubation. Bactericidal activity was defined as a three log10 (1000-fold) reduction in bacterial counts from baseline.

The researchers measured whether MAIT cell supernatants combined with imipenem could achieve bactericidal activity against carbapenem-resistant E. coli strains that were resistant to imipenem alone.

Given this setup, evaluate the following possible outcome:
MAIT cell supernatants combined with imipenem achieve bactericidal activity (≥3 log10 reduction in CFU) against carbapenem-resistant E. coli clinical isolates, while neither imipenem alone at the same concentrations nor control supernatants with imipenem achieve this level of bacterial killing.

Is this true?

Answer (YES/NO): YES